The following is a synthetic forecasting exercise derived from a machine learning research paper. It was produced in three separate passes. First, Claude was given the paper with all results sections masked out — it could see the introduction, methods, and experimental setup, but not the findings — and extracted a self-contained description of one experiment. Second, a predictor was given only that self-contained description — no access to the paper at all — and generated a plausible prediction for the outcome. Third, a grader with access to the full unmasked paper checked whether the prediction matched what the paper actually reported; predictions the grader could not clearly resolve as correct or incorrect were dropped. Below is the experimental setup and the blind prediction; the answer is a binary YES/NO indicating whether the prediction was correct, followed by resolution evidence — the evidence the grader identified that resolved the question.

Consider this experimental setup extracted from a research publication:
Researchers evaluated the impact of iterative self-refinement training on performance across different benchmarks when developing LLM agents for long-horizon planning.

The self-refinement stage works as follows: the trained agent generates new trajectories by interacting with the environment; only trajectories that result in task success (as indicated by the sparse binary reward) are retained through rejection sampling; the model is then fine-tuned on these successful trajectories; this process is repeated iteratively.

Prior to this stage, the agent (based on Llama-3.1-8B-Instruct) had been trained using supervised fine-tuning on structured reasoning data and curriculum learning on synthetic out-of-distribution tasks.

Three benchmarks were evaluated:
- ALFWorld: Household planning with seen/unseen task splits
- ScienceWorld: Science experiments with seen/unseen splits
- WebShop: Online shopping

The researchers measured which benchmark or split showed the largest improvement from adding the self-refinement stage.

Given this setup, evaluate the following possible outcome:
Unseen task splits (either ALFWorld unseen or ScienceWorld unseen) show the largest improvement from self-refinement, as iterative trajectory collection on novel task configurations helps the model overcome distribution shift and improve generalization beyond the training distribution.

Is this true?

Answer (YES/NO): YES